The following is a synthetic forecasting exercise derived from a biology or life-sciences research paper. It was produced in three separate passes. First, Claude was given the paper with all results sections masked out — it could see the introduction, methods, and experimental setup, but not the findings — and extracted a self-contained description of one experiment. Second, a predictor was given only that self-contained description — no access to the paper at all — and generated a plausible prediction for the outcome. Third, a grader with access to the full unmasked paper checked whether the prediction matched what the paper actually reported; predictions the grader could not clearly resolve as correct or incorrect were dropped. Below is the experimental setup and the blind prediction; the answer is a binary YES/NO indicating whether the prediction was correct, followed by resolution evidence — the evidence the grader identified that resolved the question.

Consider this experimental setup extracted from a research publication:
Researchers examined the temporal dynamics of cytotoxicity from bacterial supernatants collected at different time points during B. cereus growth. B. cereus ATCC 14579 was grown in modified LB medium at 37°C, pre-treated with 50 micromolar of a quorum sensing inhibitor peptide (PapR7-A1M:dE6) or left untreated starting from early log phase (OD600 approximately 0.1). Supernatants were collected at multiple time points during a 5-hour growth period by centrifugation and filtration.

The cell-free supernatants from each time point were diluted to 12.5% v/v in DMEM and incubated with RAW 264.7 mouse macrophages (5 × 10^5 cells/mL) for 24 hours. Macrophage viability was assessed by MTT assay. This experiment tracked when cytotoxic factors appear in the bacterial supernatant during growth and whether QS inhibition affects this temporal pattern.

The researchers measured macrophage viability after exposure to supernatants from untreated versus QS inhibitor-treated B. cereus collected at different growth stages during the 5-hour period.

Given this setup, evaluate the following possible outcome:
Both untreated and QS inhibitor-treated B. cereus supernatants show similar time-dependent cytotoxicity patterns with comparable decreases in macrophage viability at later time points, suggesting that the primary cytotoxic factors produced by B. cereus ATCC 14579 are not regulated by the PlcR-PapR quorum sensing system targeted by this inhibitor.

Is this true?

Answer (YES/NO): NO